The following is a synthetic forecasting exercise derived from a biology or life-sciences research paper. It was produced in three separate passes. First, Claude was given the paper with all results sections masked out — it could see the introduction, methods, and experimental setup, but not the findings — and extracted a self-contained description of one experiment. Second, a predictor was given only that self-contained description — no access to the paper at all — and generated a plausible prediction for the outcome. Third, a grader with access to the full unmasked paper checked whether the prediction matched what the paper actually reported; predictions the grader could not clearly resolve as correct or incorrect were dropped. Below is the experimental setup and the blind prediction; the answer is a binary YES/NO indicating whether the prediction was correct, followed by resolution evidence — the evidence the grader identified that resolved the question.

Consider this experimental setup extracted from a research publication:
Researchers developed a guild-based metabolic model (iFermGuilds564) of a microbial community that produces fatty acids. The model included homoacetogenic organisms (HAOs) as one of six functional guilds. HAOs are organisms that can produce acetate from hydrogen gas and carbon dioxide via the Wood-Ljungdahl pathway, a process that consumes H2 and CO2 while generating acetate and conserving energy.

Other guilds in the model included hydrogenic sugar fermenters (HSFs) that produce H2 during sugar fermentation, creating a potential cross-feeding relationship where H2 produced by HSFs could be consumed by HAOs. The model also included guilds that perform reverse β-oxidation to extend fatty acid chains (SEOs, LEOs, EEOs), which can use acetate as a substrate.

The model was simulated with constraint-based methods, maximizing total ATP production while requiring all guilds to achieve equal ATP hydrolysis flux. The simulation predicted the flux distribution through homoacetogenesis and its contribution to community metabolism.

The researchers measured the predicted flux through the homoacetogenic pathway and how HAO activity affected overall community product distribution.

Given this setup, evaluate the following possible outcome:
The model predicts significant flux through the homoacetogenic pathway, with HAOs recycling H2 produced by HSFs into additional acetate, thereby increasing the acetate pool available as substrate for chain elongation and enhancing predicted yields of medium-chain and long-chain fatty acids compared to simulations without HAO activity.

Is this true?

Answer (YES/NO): NO